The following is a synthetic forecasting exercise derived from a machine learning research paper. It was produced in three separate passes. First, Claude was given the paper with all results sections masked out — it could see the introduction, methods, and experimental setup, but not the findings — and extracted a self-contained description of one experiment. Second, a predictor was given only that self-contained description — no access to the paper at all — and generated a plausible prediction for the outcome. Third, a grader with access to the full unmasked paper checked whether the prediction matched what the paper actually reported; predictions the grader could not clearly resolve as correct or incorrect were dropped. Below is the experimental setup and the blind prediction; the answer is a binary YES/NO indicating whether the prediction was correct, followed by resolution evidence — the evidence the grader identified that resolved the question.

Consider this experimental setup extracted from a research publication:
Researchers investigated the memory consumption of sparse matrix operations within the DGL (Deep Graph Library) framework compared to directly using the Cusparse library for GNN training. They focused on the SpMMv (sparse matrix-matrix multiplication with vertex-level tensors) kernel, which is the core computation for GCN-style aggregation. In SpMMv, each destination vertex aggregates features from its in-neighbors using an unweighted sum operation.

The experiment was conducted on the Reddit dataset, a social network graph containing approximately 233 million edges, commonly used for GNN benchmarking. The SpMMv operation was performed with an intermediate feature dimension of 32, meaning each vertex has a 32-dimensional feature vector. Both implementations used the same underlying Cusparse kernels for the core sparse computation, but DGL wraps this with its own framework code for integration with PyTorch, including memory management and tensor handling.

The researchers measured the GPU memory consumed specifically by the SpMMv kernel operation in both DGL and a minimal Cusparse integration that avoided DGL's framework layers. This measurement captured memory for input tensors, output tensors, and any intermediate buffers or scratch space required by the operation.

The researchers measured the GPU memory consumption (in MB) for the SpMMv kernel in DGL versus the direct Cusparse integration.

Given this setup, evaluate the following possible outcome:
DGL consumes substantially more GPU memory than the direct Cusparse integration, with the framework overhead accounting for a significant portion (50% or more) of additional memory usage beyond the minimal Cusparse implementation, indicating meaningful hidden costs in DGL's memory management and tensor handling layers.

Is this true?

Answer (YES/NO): YES